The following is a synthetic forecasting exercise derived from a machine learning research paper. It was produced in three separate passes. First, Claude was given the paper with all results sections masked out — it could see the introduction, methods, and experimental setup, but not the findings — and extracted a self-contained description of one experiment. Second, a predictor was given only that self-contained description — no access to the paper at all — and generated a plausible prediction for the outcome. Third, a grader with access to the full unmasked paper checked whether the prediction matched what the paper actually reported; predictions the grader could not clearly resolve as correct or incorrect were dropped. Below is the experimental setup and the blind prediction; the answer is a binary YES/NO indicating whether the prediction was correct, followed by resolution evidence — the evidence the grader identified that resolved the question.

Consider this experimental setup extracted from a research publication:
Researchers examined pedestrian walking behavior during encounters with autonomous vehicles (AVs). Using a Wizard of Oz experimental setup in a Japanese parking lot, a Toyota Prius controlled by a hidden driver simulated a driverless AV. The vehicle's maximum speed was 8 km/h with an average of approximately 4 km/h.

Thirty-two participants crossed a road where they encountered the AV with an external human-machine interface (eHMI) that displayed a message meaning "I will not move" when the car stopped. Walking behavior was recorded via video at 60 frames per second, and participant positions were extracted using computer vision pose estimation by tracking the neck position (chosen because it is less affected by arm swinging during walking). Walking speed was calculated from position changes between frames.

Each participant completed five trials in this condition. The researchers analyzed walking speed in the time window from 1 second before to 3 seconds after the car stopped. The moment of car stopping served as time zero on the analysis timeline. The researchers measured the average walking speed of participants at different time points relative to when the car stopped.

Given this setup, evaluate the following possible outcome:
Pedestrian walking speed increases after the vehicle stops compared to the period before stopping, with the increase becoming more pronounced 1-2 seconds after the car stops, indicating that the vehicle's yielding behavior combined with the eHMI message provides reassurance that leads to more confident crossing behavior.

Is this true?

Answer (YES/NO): YES